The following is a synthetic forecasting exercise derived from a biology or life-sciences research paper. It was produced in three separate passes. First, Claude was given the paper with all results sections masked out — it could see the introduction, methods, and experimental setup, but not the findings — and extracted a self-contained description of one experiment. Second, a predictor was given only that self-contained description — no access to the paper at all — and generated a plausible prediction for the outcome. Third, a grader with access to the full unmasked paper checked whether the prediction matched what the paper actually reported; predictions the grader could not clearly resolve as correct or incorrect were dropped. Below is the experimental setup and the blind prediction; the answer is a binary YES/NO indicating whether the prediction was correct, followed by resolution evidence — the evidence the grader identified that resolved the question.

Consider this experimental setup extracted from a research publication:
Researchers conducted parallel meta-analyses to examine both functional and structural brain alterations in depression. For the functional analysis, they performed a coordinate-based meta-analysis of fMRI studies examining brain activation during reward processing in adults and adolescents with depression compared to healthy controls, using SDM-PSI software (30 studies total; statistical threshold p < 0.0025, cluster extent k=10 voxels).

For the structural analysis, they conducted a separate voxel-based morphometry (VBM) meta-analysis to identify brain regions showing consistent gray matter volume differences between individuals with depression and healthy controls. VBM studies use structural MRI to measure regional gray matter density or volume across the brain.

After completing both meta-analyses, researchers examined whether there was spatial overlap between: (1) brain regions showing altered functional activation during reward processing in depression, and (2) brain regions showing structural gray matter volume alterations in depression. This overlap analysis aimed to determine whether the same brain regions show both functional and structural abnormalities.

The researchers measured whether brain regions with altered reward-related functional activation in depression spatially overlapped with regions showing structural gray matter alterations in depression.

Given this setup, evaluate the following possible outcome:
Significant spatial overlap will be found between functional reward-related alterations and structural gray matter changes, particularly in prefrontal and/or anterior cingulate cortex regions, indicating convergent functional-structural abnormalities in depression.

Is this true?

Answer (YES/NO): NO